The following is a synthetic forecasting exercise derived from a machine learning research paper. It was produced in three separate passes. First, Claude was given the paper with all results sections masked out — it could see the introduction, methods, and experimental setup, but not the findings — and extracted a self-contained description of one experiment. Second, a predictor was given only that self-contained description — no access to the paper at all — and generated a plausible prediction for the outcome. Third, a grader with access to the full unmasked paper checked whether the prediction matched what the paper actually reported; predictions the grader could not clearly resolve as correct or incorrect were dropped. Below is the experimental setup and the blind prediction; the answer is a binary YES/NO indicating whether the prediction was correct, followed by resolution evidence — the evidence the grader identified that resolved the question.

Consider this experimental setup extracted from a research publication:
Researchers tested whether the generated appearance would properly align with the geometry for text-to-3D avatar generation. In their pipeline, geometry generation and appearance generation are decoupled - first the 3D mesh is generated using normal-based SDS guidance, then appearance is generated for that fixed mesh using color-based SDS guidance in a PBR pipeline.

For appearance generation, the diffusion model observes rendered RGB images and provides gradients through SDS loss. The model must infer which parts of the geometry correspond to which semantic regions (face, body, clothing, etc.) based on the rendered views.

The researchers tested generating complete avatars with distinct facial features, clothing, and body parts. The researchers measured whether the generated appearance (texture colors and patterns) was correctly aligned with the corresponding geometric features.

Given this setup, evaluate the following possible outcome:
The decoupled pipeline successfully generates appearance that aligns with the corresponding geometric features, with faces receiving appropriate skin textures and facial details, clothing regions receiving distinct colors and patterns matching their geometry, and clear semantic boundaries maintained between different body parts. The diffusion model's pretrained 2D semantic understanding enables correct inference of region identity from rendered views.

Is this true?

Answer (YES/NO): NO